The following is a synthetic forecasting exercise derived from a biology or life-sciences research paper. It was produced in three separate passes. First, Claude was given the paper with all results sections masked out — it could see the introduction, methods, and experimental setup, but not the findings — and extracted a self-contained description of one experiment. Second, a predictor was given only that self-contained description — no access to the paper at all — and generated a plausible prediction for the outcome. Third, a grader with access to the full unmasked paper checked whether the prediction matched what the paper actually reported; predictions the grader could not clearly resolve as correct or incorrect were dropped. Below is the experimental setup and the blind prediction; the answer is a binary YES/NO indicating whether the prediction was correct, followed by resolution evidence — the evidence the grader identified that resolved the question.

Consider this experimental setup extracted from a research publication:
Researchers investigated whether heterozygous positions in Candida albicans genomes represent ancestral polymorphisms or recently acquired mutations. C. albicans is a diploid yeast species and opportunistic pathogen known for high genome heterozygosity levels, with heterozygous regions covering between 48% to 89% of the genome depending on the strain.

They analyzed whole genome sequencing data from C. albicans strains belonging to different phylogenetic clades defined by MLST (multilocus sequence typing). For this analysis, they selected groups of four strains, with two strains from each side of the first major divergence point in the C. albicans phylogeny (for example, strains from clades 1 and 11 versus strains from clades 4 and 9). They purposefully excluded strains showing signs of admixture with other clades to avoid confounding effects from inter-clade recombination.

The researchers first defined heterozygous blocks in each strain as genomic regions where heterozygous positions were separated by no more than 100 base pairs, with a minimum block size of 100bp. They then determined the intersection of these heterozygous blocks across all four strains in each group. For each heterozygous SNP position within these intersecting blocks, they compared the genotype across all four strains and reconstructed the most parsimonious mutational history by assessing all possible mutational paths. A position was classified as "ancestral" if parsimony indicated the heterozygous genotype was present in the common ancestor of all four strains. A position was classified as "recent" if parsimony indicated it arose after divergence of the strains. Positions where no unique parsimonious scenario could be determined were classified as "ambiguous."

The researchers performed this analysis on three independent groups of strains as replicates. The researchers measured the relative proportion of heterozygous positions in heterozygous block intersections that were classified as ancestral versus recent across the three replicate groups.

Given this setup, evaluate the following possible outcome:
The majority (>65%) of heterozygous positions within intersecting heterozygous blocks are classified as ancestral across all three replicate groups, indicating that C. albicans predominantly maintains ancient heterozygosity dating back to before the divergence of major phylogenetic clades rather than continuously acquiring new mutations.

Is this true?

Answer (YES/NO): YES